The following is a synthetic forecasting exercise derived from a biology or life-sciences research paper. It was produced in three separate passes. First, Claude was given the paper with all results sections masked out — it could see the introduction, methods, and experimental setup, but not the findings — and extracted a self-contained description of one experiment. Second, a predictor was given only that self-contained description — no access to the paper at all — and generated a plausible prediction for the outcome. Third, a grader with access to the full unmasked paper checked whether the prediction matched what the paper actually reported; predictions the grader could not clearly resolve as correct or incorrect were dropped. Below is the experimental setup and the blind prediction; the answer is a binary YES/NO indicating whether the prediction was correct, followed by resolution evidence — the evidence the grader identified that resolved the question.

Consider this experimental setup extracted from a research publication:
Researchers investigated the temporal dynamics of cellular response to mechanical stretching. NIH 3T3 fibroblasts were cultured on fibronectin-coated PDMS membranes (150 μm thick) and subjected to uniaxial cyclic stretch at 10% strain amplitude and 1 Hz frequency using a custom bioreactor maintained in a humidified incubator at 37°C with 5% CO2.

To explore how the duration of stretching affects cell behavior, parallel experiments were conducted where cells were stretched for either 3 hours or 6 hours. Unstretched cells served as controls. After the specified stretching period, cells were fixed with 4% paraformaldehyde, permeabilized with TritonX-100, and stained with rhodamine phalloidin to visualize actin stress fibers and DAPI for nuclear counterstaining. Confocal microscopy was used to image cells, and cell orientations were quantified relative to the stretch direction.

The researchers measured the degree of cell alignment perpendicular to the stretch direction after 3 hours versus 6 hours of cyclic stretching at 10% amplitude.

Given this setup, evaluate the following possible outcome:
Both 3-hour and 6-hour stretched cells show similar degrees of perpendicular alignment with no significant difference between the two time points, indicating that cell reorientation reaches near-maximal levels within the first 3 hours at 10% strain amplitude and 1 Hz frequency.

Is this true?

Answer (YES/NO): NO